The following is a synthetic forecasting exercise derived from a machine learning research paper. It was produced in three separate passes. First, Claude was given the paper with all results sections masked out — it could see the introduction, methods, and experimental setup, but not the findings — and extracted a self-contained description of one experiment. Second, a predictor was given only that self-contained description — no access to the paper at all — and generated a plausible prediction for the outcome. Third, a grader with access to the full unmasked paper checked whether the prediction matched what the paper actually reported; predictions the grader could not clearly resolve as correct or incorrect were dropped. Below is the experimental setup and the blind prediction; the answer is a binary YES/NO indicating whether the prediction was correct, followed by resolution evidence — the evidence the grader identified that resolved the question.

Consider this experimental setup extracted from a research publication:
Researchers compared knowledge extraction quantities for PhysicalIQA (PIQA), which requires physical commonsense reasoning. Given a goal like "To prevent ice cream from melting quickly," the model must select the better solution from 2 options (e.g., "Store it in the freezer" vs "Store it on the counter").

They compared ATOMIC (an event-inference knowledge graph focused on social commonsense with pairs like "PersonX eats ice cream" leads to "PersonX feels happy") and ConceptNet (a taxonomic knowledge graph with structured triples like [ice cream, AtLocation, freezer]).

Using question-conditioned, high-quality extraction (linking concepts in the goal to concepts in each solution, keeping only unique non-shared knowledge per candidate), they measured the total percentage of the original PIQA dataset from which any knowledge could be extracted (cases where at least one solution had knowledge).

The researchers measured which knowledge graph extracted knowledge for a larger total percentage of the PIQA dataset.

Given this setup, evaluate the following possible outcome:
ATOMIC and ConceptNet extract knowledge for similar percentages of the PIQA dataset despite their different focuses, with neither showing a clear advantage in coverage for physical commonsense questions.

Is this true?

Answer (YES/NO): NO